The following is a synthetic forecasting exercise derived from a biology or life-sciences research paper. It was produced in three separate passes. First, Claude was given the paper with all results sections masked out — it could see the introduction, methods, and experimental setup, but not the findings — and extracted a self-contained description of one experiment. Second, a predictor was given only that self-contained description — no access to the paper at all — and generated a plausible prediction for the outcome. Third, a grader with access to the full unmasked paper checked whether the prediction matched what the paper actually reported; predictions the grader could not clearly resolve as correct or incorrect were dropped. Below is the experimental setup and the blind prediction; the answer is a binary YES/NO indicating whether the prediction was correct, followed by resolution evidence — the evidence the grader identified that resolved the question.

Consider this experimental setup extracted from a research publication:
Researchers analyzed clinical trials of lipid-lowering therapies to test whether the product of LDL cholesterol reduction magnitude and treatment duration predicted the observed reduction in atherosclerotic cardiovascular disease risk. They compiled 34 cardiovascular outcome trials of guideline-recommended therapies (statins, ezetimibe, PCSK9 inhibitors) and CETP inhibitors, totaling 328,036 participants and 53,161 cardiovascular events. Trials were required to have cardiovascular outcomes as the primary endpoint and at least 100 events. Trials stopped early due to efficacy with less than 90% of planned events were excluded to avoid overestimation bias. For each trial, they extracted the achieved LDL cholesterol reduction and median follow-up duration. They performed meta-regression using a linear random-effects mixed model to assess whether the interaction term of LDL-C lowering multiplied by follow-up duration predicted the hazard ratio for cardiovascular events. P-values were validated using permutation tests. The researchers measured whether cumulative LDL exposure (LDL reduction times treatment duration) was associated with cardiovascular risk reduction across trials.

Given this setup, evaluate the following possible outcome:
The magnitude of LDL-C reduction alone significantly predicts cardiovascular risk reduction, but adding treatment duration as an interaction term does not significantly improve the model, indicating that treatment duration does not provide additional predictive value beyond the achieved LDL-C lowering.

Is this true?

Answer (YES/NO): NO